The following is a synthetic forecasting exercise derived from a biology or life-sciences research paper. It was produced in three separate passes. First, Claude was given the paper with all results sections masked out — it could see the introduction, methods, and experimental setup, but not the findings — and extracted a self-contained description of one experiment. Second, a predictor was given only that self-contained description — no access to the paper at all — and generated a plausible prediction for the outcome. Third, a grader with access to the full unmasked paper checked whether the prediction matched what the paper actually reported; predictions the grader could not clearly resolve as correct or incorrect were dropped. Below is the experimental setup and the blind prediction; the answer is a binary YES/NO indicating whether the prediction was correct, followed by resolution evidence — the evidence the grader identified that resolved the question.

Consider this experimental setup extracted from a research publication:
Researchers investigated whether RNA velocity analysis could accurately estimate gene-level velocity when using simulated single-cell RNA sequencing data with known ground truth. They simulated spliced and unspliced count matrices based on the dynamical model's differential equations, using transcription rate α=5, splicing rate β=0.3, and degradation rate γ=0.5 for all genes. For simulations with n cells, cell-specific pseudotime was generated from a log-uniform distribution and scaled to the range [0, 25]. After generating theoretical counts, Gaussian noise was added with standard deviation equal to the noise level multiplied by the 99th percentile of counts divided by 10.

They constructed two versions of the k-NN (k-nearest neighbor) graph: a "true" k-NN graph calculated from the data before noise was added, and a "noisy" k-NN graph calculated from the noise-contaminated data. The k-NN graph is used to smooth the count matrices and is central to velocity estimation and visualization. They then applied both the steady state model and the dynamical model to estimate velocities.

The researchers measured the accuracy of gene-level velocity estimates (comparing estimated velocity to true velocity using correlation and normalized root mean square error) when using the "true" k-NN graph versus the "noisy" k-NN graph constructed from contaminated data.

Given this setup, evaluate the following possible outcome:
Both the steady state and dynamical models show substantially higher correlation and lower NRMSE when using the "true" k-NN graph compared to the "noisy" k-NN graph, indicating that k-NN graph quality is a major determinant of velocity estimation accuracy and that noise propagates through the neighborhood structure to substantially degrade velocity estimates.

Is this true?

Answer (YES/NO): YES